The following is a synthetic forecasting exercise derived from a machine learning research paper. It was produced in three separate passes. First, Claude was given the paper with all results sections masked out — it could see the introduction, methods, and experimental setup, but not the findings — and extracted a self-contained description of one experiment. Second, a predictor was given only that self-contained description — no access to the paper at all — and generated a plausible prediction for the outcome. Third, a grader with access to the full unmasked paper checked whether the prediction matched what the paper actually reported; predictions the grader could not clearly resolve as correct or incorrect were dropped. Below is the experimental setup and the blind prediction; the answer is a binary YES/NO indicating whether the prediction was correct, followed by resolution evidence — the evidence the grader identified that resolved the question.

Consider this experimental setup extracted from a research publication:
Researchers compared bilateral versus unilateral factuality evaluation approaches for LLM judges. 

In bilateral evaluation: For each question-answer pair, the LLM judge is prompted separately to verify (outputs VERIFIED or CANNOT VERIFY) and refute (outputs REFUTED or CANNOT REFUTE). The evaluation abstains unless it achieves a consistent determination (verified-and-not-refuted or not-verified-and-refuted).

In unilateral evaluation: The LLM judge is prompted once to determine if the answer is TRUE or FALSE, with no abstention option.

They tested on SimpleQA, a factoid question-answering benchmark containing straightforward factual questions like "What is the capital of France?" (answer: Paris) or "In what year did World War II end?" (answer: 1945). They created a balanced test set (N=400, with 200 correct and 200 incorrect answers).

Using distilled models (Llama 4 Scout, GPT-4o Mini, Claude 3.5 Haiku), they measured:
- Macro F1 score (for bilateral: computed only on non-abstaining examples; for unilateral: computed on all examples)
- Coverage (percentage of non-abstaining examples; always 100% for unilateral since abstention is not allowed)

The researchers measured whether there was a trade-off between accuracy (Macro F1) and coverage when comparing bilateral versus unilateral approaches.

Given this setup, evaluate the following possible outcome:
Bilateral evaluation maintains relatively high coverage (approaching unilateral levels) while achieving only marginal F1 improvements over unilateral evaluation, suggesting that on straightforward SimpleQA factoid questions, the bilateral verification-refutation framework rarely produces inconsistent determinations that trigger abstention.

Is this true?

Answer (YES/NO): NO